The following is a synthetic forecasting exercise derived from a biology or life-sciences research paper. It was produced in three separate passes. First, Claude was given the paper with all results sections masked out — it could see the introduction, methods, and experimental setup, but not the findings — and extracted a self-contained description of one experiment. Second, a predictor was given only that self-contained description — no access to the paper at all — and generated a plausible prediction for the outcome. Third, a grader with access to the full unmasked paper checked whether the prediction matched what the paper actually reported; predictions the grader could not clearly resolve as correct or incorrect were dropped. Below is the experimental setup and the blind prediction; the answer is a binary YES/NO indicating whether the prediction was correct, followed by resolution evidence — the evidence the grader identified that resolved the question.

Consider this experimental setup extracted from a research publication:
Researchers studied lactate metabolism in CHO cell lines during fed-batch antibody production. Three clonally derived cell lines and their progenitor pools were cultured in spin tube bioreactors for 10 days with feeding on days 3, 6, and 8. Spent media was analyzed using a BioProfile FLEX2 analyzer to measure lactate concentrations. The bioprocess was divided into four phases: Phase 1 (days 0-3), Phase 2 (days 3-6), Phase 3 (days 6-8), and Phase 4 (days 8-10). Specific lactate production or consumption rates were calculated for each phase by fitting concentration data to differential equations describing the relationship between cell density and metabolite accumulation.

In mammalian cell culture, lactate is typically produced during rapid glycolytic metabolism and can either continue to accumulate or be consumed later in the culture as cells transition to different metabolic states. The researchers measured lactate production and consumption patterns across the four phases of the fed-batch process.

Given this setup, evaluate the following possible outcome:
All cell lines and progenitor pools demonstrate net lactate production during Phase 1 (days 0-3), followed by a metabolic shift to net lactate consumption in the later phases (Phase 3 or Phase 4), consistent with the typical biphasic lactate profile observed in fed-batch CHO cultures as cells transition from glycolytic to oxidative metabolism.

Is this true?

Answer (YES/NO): NO